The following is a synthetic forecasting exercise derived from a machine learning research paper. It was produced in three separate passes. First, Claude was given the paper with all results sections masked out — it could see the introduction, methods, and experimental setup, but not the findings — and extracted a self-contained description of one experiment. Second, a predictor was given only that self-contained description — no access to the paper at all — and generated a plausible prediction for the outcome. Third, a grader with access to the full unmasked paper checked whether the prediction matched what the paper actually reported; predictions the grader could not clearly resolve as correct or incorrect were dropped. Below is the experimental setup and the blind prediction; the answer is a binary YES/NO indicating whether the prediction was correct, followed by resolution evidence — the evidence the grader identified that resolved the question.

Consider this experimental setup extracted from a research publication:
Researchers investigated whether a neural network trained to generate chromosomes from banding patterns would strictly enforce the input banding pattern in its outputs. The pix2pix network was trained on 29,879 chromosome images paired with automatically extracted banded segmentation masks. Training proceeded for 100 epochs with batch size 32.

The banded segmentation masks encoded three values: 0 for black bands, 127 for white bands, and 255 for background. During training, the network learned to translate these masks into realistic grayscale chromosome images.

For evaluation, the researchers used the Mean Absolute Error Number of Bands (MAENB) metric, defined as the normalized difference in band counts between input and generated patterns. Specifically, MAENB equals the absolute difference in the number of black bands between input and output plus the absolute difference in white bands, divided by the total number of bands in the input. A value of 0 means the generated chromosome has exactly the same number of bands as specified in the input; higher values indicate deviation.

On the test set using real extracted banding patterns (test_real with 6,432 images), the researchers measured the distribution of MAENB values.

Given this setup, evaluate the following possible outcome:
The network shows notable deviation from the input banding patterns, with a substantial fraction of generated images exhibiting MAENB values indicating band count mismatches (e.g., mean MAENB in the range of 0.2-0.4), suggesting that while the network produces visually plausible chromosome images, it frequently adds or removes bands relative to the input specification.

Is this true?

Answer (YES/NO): NO